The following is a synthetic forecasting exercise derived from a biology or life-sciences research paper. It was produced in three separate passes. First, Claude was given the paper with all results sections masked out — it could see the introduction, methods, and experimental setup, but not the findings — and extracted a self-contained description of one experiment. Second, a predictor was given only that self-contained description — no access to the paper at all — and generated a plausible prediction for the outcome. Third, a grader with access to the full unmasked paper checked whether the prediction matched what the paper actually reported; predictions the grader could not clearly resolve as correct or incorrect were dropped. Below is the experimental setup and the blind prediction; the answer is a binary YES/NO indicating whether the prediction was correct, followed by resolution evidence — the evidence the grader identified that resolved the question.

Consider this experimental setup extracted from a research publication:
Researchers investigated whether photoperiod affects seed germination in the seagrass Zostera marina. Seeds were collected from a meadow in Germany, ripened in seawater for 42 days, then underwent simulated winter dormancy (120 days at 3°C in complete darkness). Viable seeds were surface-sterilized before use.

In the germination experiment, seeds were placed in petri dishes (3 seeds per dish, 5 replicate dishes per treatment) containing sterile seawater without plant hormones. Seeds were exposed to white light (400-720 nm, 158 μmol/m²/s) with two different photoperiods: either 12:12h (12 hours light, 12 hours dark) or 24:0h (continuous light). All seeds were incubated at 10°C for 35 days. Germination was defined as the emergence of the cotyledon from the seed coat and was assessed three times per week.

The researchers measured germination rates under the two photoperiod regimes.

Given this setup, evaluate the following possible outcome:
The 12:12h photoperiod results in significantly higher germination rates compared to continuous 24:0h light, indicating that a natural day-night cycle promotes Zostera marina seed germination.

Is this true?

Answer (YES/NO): NO